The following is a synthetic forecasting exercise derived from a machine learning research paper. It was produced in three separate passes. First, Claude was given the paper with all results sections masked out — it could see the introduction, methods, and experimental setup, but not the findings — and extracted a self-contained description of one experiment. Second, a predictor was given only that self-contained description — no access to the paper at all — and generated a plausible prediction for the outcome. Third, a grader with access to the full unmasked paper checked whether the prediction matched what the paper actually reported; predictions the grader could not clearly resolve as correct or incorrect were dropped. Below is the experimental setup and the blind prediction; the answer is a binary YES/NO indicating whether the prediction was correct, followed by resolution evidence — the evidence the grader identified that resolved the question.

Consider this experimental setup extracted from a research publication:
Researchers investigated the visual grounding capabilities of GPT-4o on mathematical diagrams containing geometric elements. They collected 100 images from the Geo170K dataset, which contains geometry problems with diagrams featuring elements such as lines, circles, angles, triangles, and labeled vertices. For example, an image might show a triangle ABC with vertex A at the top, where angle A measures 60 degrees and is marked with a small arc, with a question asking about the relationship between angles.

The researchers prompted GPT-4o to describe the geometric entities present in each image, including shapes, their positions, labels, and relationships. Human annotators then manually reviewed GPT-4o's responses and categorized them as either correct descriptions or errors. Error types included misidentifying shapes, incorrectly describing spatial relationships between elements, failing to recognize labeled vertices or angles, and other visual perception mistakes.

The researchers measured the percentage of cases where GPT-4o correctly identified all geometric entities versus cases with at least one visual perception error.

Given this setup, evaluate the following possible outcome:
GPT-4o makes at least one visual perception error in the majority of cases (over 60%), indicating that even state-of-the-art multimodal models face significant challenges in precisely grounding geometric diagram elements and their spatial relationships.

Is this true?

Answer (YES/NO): YES